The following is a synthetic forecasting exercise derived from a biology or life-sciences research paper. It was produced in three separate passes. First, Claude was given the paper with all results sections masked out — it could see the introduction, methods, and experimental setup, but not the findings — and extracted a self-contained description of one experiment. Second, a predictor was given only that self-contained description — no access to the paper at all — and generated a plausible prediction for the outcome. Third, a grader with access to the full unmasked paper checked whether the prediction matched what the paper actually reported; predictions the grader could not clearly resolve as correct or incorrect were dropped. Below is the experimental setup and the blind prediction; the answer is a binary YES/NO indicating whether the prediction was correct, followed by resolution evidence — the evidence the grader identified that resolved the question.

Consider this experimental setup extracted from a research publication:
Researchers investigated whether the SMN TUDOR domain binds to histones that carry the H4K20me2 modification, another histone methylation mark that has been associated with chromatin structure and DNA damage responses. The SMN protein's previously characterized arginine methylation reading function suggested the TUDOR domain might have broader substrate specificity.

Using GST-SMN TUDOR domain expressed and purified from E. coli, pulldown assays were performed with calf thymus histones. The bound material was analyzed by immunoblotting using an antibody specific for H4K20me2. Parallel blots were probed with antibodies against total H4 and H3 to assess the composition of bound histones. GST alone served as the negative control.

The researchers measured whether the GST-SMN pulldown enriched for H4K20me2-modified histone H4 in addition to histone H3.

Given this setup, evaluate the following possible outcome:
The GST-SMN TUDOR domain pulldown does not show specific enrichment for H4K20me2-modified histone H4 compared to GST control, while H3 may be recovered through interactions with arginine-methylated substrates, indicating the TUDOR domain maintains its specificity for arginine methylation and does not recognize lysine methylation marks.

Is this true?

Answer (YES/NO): NO